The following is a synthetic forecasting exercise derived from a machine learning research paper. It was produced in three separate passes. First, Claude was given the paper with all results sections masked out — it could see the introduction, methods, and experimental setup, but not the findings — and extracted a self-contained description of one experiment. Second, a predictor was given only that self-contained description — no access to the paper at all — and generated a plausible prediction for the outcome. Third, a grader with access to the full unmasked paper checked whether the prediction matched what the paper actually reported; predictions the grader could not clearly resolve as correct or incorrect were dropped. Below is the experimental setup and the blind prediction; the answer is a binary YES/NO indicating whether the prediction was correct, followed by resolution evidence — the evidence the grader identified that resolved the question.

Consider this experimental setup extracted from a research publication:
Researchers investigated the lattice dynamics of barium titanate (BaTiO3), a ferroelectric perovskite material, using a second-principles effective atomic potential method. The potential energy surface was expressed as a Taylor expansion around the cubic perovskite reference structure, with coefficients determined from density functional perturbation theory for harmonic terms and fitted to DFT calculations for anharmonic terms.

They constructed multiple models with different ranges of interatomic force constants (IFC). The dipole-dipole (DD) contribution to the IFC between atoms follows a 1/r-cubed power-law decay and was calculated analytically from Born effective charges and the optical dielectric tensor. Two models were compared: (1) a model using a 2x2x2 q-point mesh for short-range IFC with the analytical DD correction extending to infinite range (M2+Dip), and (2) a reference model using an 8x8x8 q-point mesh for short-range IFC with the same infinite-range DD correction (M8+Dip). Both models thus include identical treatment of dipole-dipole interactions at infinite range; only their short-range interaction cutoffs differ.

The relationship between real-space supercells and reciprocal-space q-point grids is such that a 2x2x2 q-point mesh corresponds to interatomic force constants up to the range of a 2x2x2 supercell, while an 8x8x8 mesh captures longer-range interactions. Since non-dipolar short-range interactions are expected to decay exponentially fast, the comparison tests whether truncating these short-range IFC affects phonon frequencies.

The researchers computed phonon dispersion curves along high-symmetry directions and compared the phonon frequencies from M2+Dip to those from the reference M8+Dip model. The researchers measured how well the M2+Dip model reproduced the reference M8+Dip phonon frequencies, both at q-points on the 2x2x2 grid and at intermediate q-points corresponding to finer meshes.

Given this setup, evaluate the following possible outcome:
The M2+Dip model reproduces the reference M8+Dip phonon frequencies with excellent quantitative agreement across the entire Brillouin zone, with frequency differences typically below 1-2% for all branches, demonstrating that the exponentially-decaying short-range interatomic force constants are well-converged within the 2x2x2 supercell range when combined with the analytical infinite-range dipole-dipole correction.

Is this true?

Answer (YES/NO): YES